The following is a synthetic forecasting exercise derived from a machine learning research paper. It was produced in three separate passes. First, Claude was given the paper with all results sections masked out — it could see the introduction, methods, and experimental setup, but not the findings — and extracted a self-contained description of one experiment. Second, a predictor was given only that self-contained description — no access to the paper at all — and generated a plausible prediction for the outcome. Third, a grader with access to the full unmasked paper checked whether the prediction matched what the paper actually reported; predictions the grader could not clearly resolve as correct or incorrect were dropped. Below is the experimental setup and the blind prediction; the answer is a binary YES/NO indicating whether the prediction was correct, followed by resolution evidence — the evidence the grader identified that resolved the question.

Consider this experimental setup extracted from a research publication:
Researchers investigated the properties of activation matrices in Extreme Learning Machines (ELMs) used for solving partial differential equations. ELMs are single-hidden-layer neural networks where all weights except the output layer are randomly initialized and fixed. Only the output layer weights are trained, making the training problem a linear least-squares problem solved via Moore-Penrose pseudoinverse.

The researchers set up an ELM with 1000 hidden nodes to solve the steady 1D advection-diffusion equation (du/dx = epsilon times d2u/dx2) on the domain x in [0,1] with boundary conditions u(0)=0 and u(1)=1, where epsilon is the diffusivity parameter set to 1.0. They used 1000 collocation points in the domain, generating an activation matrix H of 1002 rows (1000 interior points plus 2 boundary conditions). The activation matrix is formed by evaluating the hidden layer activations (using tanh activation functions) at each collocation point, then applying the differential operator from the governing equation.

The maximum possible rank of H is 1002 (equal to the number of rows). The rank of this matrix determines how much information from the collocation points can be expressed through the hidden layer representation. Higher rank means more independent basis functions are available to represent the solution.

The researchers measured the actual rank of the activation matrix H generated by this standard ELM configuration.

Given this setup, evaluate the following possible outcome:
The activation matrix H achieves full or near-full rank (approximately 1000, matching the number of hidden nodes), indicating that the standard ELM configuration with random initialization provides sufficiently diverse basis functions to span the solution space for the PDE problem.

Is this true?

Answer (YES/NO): NO